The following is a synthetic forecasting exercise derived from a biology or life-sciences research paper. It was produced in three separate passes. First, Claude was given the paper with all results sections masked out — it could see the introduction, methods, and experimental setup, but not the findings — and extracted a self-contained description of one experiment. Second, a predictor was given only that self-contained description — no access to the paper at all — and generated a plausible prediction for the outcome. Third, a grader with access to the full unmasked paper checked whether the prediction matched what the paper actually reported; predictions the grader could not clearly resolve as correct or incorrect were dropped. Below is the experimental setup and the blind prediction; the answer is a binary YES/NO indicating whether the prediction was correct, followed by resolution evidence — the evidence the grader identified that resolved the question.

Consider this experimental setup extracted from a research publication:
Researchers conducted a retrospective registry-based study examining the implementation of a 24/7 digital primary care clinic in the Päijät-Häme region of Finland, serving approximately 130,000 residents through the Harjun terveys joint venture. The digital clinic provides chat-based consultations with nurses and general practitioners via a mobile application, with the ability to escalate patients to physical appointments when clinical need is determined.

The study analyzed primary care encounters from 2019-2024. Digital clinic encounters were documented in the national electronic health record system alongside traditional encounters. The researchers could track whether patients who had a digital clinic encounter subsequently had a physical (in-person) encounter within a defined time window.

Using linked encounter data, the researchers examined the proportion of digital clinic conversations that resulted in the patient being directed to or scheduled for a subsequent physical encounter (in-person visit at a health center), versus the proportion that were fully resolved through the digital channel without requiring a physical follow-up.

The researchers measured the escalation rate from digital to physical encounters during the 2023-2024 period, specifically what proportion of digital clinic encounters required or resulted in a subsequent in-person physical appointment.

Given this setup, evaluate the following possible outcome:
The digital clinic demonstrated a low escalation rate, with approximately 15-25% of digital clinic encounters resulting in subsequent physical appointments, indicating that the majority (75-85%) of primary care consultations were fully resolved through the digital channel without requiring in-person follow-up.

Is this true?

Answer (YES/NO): NO